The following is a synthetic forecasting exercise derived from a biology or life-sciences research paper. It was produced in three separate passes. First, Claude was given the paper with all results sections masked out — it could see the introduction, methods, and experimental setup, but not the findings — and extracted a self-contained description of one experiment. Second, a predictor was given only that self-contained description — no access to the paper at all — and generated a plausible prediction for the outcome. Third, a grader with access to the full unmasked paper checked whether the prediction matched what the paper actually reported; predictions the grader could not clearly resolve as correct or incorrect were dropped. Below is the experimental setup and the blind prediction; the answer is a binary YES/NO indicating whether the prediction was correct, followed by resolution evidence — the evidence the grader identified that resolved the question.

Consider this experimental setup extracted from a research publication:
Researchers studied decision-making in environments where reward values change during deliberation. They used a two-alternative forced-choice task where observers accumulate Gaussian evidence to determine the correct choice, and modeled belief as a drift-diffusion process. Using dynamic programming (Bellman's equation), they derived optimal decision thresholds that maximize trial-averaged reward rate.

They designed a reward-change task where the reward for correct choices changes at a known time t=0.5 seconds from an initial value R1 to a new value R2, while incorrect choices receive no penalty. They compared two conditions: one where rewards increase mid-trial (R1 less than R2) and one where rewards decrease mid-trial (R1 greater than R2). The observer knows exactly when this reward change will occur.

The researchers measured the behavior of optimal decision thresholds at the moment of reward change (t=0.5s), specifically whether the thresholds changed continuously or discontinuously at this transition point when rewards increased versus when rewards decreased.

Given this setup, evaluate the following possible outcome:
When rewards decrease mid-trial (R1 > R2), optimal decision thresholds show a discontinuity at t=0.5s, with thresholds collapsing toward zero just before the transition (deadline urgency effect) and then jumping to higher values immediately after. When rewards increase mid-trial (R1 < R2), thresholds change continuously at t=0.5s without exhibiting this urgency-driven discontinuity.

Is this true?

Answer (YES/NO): NO